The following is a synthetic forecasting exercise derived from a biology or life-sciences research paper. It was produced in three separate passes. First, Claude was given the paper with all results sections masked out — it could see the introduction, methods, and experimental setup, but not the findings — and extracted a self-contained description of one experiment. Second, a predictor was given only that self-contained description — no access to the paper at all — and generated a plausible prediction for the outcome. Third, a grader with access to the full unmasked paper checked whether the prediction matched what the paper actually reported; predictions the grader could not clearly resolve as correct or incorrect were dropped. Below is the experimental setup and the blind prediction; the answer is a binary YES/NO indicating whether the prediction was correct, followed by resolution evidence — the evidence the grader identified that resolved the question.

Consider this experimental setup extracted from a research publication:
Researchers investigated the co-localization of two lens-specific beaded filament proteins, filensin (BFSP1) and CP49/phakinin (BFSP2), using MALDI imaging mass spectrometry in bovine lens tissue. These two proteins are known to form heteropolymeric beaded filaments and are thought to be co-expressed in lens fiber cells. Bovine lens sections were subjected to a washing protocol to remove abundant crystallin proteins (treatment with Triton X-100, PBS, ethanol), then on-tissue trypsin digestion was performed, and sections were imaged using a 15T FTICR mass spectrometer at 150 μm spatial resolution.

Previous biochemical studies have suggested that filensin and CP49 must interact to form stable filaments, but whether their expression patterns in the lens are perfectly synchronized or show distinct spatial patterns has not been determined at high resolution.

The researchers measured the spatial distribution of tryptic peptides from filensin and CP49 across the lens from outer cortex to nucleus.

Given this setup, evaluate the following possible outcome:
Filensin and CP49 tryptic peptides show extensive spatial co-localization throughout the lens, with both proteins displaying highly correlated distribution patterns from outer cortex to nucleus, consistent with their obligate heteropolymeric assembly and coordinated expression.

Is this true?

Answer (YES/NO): YES